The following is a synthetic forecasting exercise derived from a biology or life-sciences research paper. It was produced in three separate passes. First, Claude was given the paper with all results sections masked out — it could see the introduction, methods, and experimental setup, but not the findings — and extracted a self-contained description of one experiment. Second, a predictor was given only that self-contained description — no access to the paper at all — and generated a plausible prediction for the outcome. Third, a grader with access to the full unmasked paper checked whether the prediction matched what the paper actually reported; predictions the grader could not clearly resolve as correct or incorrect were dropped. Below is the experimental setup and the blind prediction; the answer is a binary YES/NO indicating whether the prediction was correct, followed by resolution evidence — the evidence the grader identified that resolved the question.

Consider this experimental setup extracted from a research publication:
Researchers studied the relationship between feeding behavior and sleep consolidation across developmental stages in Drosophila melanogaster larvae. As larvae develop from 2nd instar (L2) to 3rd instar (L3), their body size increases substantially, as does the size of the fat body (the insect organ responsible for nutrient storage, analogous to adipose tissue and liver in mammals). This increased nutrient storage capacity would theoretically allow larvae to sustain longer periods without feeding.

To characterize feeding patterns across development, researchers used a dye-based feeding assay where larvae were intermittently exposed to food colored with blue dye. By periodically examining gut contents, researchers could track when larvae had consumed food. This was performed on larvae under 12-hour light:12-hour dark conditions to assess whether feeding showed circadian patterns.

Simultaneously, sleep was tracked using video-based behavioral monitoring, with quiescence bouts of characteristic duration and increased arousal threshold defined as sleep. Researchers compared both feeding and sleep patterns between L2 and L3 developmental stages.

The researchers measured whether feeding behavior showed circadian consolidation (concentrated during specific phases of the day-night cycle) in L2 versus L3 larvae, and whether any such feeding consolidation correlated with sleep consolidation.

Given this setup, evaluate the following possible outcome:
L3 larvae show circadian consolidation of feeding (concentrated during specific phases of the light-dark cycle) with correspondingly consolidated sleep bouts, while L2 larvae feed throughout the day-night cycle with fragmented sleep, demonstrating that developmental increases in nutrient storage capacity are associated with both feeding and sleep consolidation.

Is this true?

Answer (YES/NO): YES